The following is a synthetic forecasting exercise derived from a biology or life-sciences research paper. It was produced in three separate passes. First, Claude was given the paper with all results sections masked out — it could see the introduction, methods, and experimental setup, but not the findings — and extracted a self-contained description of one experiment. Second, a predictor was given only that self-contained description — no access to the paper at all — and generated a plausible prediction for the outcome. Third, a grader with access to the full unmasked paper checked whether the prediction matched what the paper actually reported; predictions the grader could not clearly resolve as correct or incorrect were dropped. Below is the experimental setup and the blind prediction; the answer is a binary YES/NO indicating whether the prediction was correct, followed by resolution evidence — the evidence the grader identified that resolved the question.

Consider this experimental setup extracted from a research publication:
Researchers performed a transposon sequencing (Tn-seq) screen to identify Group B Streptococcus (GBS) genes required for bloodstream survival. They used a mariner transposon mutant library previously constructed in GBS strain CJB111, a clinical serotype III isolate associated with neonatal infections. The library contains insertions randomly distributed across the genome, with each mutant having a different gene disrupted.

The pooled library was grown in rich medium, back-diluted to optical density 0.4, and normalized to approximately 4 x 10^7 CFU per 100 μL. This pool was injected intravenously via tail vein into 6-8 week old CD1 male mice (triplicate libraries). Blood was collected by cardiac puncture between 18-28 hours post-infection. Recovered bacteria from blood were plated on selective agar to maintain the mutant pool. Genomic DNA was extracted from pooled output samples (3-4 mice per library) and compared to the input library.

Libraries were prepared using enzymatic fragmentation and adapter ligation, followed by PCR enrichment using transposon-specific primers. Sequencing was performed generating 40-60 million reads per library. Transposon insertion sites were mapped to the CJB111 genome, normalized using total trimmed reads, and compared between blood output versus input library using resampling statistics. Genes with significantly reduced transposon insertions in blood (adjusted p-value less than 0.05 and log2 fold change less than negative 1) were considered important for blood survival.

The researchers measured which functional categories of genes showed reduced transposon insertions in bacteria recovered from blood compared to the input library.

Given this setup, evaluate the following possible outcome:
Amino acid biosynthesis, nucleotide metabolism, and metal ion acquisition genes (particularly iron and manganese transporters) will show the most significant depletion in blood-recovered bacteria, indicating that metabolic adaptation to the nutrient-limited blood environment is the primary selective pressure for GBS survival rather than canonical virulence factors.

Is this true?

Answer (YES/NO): NO